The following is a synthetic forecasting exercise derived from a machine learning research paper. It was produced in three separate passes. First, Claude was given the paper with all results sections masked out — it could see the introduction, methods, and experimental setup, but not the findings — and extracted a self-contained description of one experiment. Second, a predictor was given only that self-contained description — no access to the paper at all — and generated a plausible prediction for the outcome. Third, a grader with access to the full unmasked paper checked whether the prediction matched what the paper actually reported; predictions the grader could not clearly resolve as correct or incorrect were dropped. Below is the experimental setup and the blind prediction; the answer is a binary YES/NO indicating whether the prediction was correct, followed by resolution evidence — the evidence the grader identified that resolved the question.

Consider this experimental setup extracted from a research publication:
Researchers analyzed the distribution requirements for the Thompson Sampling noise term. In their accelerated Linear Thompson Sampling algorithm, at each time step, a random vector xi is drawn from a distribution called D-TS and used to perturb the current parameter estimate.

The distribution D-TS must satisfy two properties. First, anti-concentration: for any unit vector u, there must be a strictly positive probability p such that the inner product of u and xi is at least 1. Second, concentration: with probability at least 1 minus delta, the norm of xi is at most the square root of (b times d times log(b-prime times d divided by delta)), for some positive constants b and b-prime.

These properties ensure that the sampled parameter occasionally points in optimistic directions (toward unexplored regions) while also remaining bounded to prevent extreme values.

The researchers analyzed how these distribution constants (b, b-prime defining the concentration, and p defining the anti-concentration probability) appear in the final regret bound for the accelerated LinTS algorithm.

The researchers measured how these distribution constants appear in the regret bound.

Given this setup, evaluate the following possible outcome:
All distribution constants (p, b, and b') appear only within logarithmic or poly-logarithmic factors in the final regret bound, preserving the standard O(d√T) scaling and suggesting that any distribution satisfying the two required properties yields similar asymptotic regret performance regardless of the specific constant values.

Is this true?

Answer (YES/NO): NO